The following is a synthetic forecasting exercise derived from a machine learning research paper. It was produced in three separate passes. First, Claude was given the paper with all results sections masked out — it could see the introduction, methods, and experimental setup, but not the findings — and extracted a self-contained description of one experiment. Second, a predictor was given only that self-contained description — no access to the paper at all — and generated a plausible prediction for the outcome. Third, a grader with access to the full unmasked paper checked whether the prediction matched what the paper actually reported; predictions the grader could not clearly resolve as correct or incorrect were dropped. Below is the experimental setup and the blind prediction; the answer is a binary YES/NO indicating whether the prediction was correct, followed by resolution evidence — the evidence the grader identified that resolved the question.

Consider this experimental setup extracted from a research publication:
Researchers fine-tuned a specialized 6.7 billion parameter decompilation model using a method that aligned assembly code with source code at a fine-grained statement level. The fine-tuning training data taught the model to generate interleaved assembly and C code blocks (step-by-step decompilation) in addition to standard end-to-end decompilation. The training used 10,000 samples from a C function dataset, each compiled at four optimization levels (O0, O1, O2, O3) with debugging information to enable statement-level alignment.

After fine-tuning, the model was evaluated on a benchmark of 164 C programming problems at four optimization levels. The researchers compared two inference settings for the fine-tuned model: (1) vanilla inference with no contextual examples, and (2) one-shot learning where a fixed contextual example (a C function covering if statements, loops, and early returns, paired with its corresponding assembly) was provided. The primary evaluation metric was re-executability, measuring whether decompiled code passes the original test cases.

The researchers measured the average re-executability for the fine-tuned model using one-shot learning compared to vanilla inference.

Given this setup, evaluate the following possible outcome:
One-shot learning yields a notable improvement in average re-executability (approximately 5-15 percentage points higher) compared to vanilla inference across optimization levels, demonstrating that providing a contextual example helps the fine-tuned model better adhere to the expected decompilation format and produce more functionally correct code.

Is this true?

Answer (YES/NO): NO